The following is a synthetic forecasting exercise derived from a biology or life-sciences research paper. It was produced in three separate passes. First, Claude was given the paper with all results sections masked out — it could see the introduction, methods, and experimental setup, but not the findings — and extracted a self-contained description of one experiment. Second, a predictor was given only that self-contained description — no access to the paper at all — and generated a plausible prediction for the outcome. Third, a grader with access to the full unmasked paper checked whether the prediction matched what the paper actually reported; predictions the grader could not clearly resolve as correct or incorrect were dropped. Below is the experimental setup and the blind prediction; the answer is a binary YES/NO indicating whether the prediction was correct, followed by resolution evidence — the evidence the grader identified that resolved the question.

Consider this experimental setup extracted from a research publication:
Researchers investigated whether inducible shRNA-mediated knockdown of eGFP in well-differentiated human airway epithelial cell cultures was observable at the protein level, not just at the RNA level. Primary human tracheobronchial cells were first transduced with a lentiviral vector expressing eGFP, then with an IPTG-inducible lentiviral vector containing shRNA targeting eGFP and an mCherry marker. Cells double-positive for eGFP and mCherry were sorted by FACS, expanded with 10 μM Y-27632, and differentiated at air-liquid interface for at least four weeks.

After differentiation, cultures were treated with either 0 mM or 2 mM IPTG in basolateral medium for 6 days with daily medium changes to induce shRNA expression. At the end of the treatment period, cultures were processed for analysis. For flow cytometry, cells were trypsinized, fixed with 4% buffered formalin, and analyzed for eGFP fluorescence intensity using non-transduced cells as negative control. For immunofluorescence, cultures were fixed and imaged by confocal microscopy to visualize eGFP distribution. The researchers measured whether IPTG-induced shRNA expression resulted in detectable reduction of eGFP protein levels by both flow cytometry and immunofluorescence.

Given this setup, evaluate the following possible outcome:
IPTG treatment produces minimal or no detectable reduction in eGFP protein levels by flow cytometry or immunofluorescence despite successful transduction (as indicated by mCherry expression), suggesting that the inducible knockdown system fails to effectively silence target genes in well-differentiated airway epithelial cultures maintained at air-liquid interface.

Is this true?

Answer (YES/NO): NO